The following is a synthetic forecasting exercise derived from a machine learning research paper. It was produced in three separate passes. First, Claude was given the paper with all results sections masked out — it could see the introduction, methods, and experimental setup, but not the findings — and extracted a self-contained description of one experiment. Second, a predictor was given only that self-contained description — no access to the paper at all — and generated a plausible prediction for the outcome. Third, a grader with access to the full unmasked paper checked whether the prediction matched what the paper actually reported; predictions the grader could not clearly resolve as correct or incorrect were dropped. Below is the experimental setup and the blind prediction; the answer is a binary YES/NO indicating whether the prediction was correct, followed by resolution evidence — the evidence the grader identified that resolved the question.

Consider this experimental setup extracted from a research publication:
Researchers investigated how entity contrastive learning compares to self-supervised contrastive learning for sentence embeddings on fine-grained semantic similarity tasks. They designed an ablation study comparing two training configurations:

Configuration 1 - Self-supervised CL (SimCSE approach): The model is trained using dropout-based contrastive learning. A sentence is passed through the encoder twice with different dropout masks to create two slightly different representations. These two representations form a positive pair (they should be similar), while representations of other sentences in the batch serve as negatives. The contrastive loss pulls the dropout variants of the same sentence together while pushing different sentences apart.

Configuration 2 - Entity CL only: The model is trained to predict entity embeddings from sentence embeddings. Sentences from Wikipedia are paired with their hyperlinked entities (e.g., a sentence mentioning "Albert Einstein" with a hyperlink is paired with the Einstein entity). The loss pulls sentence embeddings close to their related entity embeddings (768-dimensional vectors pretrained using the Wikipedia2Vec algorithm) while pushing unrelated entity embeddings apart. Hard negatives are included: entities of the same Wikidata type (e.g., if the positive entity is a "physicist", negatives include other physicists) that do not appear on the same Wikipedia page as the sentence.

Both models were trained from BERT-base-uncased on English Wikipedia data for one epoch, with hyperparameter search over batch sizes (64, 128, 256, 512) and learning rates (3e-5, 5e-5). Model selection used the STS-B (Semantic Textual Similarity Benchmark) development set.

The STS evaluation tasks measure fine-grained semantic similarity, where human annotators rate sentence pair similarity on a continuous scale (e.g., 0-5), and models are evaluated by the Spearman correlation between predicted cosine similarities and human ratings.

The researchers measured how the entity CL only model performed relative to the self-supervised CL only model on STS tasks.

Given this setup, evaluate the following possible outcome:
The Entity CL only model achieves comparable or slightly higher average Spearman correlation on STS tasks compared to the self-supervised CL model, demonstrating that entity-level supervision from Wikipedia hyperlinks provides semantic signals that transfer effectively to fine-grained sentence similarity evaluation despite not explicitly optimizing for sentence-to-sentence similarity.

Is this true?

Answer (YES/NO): NO